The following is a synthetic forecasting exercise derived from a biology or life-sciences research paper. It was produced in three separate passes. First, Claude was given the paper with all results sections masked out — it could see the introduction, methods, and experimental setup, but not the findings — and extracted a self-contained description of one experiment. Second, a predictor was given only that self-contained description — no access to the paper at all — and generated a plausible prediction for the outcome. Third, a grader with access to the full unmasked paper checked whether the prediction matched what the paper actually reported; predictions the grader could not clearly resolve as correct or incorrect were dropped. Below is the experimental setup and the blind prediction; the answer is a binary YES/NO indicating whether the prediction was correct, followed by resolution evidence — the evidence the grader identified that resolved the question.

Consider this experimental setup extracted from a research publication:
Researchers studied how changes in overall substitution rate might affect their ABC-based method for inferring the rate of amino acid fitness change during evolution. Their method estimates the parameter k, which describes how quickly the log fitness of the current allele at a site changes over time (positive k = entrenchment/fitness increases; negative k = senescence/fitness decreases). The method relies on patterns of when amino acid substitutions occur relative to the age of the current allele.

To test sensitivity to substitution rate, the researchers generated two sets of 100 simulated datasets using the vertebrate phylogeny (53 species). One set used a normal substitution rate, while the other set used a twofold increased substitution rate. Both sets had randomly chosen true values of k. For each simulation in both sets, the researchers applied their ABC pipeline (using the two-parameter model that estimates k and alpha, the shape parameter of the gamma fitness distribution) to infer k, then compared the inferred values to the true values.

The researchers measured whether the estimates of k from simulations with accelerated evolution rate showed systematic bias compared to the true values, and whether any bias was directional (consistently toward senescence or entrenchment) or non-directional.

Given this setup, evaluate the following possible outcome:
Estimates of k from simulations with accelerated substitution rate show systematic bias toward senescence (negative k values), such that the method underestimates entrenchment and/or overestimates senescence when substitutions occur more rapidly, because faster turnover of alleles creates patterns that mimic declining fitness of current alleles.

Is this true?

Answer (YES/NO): NO